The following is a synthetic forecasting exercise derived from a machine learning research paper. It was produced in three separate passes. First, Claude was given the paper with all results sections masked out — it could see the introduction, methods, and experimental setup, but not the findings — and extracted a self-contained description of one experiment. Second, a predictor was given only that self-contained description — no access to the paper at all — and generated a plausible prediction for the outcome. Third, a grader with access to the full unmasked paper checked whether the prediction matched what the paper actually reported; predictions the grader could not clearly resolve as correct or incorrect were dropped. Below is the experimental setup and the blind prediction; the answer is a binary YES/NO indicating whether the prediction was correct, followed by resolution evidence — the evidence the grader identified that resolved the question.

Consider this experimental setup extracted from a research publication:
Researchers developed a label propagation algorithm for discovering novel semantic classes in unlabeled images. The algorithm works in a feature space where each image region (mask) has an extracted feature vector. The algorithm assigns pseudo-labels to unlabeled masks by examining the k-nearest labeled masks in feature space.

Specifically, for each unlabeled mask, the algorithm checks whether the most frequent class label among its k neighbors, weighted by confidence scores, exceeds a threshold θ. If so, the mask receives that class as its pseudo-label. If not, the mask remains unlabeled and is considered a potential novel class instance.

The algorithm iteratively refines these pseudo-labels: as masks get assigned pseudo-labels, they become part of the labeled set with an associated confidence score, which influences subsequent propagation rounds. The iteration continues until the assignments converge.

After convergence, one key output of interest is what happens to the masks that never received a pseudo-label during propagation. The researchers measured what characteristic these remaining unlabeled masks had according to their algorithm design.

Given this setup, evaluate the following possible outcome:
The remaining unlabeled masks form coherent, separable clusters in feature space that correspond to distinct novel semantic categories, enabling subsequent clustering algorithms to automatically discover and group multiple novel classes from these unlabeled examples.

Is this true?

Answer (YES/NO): NO